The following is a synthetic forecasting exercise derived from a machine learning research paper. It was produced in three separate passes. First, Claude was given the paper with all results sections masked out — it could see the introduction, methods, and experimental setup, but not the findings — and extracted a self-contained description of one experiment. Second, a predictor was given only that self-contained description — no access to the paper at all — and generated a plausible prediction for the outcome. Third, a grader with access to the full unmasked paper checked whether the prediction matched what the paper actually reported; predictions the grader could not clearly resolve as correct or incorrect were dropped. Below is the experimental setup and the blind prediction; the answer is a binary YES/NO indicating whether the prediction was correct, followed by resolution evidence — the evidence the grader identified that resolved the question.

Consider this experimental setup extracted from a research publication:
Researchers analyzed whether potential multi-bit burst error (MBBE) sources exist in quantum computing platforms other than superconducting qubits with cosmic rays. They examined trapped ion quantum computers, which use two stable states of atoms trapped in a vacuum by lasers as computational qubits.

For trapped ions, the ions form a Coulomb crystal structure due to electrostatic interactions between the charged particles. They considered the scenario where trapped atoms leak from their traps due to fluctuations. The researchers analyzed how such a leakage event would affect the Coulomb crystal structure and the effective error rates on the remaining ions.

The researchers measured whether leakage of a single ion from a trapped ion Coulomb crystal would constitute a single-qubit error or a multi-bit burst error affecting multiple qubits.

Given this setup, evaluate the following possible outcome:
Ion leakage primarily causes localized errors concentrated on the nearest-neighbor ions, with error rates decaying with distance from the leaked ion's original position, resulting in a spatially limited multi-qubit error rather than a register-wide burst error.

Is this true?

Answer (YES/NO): NO